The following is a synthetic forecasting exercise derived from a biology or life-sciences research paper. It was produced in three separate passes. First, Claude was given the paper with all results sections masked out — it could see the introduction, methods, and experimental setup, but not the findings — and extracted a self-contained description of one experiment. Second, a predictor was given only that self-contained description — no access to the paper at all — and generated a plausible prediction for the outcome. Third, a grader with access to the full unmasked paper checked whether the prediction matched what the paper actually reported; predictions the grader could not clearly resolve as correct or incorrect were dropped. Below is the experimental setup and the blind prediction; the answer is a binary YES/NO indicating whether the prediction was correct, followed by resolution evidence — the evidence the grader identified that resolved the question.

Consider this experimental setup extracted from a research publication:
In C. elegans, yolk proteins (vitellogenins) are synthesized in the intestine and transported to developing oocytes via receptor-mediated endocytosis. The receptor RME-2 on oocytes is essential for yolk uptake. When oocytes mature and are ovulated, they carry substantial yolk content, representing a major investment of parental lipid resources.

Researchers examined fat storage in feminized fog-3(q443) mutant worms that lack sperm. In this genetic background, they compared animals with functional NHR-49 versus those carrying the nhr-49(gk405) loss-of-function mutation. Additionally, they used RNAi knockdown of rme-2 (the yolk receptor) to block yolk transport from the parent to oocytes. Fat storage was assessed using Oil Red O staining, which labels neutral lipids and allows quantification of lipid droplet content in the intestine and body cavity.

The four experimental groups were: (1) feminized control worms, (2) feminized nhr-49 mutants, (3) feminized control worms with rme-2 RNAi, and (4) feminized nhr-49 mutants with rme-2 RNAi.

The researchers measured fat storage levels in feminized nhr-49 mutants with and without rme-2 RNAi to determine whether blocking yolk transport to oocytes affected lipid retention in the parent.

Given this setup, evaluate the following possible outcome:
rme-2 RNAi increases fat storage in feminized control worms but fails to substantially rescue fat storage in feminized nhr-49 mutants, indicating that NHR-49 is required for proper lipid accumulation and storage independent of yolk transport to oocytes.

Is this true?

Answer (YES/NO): NO